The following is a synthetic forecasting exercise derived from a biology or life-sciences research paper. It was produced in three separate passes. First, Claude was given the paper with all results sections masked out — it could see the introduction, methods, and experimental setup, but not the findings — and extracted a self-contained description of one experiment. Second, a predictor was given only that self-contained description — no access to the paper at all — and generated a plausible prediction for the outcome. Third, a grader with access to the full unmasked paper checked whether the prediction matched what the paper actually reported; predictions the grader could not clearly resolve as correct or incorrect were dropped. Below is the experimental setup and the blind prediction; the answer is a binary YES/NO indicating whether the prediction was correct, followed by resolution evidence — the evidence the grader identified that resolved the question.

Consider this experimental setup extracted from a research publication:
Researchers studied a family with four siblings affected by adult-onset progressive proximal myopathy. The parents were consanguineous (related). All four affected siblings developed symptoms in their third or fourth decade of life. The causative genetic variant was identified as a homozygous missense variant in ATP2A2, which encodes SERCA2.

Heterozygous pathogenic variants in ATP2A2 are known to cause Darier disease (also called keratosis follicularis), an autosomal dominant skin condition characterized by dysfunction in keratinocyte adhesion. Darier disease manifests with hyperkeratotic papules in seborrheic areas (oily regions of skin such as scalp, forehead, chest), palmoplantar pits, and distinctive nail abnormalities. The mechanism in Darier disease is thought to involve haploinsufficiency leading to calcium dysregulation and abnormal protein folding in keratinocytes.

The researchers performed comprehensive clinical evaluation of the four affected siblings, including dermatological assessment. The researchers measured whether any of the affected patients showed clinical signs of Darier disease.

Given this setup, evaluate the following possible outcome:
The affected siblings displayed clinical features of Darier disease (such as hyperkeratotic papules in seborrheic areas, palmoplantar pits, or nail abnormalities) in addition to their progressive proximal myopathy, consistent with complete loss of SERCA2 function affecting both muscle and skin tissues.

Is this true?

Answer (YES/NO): NO